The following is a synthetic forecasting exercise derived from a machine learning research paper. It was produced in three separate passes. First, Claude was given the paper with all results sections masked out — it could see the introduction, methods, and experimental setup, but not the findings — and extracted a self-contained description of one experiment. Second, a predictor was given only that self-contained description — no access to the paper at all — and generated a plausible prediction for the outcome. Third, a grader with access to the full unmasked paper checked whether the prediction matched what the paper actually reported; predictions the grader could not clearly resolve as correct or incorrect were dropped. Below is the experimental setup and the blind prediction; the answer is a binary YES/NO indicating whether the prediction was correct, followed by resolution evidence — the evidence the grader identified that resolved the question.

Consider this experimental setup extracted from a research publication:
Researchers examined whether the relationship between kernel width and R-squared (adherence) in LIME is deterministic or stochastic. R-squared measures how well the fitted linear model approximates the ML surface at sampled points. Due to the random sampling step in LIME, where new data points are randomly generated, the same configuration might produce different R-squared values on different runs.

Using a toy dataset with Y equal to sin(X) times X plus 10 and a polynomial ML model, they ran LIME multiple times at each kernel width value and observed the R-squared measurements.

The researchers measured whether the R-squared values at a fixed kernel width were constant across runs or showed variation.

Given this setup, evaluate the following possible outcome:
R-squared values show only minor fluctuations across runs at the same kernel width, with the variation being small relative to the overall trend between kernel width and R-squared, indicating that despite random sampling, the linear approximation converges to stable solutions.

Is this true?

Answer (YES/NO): YES